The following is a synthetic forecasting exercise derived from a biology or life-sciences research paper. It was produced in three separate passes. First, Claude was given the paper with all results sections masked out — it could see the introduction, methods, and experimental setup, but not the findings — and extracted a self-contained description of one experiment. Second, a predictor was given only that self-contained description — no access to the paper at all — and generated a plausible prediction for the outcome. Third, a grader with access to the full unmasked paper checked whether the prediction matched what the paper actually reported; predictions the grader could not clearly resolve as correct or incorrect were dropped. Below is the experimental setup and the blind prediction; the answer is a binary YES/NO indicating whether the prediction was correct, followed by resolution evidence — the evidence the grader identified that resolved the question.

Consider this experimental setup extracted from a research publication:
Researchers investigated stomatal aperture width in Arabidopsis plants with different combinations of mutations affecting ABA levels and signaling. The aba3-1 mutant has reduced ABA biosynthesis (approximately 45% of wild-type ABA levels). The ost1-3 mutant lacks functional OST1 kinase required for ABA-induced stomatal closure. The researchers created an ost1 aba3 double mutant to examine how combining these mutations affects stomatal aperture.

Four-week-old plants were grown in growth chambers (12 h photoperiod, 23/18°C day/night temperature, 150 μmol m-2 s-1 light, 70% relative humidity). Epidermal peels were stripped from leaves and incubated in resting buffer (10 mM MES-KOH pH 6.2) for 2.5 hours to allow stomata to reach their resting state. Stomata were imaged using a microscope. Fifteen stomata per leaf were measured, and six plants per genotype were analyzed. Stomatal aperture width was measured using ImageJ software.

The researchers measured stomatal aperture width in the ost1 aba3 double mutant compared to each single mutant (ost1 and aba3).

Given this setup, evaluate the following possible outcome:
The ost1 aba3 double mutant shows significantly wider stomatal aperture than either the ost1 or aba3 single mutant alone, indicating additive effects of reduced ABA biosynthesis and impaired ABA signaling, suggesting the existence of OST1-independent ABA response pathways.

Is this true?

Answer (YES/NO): YES